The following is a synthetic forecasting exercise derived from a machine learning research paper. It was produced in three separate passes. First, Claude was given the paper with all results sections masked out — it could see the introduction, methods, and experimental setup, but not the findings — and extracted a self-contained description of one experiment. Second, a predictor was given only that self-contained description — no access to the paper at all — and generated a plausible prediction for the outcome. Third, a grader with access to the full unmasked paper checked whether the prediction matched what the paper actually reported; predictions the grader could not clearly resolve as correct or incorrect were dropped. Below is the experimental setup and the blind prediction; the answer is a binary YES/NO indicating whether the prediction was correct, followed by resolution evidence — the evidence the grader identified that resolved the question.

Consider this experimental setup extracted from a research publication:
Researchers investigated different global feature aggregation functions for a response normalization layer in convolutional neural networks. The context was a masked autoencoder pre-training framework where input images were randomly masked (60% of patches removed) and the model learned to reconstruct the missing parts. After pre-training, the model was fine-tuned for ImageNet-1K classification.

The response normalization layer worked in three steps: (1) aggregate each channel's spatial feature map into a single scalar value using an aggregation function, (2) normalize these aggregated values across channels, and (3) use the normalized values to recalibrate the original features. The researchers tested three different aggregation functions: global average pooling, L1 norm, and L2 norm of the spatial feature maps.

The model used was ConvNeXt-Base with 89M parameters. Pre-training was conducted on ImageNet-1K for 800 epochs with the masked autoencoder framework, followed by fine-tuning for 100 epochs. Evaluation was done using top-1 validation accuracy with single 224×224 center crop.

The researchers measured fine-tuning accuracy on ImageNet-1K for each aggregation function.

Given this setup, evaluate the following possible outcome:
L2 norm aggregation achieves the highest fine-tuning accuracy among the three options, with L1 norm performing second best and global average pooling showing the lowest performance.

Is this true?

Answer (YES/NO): YES